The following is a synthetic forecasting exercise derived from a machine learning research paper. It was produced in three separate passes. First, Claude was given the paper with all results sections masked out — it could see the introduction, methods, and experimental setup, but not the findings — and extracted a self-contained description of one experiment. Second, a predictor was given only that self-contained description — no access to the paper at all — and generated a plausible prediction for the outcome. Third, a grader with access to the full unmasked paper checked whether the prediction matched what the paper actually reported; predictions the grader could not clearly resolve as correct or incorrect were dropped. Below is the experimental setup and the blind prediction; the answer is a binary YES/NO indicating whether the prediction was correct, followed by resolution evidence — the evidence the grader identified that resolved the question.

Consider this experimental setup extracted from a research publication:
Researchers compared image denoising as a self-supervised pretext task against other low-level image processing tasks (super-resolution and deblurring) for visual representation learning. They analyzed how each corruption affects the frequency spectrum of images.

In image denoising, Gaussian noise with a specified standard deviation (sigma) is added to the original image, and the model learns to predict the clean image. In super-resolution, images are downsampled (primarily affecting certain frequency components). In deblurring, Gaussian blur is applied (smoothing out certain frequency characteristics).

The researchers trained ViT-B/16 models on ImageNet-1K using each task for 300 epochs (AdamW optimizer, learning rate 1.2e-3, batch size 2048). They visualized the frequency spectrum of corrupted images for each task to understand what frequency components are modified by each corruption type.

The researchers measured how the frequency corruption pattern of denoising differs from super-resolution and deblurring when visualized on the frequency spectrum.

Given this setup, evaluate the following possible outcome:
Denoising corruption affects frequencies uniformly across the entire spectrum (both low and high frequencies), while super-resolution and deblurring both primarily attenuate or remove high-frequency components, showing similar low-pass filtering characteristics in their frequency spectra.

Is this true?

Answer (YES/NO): YES